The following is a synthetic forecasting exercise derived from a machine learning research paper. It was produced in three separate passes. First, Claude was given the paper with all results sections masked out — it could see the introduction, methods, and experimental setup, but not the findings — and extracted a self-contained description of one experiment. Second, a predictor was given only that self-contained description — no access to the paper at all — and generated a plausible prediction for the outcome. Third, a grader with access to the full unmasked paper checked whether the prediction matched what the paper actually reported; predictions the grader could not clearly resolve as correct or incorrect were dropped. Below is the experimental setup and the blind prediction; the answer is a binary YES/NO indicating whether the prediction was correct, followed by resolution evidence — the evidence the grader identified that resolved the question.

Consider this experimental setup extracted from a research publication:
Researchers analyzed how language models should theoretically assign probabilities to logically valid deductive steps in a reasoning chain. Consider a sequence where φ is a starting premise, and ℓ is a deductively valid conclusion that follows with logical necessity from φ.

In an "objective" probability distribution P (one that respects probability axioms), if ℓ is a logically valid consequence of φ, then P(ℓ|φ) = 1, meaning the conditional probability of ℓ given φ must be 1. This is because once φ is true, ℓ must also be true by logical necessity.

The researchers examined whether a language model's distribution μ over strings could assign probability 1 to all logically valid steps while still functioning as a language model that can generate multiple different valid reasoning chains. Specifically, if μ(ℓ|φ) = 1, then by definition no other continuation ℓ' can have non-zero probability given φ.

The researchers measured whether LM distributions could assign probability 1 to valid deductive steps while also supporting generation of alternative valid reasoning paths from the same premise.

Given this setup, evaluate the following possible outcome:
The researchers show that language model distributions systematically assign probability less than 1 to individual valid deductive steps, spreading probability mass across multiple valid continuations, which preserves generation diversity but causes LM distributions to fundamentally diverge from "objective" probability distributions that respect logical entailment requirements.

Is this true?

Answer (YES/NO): YES